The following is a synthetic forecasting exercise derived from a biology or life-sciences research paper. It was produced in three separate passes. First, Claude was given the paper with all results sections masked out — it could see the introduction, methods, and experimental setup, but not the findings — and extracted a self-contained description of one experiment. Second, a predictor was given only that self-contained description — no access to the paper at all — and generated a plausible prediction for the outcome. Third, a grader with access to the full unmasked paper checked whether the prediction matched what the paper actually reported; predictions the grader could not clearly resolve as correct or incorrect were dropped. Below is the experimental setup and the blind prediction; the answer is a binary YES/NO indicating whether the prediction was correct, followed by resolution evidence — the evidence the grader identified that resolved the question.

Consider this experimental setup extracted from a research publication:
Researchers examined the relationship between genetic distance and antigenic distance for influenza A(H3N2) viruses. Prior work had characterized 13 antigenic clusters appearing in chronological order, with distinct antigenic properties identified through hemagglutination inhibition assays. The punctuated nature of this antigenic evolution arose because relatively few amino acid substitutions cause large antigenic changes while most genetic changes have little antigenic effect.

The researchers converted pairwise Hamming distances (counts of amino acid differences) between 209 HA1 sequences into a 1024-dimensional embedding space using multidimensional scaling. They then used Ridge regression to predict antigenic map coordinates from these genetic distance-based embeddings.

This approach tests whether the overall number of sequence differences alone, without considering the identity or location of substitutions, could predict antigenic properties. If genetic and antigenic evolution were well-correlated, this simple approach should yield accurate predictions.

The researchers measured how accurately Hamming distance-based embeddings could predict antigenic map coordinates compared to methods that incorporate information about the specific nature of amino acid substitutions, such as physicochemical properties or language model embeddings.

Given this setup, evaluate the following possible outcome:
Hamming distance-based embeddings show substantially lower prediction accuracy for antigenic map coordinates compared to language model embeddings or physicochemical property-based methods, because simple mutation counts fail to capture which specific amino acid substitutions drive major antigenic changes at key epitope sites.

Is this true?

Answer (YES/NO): NO